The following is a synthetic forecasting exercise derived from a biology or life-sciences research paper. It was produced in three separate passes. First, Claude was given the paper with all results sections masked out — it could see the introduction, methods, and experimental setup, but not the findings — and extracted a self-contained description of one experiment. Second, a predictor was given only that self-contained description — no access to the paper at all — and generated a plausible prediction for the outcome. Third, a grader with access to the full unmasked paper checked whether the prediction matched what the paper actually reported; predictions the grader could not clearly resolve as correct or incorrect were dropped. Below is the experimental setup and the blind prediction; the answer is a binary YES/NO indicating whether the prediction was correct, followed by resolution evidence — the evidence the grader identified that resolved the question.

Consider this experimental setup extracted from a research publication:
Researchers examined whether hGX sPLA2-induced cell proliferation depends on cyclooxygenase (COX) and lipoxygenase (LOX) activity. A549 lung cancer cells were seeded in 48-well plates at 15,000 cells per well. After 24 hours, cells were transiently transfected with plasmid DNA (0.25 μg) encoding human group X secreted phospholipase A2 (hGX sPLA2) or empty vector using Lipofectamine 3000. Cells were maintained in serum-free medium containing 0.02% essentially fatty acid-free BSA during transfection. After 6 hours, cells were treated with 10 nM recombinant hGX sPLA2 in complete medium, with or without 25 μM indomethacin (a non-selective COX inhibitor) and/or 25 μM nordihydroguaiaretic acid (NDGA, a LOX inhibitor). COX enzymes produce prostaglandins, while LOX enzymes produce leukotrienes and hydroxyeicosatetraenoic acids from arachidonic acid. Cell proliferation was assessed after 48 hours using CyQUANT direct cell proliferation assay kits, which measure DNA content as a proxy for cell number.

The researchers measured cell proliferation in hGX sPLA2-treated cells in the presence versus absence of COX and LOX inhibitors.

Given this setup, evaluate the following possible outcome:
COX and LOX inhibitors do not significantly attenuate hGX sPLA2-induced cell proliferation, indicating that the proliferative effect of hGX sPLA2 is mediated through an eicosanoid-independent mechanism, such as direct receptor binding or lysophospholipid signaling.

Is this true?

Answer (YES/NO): NO